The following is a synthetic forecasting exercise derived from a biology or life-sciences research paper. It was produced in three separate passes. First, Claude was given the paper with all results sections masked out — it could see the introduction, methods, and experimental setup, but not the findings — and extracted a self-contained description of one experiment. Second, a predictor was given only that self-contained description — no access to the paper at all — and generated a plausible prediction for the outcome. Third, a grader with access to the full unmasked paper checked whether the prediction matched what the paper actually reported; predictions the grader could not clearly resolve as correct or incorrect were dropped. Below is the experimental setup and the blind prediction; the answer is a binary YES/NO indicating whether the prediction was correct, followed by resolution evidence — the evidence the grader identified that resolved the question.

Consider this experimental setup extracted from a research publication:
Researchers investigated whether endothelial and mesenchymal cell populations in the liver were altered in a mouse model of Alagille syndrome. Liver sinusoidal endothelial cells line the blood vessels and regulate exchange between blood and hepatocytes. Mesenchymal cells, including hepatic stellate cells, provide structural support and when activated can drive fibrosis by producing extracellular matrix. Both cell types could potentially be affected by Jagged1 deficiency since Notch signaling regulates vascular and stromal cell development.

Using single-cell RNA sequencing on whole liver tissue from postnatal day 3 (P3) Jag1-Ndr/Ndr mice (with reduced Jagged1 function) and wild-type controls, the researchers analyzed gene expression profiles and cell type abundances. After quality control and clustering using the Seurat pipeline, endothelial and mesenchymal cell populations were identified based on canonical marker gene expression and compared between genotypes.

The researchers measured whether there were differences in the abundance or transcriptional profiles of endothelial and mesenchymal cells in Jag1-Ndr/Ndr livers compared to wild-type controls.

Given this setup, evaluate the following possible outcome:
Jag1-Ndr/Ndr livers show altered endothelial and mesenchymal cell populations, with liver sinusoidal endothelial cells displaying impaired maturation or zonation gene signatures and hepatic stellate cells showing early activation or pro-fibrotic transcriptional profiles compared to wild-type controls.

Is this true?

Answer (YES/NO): NO